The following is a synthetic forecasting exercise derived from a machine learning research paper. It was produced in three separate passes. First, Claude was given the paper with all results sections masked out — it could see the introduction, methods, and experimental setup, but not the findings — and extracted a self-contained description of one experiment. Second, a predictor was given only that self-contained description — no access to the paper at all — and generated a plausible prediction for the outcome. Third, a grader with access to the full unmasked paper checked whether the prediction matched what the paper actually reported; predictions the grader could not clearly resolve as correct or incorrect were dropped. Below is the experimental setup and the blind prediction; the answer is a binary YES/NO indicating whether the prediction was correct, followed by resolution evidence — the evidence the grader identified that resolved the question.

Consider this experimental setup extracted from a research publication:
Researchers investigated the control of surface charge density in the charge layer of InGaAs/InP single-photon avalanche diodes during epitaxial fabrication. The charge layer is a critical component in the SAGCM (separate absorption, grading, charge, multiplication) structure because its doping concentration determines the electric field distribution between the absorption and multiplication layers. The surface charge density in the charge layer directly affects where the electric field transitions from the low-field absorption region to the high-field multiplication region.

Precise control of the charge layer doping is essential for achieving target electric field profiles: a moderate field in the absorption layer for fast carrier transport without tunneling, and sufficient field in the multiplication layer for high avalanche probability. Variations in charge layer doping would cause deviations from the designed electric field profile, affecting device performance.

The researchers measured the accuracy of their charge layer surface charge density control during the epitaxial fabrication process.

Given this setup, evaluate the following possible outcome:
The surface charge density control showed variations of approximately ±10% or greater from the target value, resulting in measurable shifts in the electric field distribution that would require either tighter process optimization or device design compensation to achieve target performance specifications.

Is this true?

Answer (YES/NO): NO